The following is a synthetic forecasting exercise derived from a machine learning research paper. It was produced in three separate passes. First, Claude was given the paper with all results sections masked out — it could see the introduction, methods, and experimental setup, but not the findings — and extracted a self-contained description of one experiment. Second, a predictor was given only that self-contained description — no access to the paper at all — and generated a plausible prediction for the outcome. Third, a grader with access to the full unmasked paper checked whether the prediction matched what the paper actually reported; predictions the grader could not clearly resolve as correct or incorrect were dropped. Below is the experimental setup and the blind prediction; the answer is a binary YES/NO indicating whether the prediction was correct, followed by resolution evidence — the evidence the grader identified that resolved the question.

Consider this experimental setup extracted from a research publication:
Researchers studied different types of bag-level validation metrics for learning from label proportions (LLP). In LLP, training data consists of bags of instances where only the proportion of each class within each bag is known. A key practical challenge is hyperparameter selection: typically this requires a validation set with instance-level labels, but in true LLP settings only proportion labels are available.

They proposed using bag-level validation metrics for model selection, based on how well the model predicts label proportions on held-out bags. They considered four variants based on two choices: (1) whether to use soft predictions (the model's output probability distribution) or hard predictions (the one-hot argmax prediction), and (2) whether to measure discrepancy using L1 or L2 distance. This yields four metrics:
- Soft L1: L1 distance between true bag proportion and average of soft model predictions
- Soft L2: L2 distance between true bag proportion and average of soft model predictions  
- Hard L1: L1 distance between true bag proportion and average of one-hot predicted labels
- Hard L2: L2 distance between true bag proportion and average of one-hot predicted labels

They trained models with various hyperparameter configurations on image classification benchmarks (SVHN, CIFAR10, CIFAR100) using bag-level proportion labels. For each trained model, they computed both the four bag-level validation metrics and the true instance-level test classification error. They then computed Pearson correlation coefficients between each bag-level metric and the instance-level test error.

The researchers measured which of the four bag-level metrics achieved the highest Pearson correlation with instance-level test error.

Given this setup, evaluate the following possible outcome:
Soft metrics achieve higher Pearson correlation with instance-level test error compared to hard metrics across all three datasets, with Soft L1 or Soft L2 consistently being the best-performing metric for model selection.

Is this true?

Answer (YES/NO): NO